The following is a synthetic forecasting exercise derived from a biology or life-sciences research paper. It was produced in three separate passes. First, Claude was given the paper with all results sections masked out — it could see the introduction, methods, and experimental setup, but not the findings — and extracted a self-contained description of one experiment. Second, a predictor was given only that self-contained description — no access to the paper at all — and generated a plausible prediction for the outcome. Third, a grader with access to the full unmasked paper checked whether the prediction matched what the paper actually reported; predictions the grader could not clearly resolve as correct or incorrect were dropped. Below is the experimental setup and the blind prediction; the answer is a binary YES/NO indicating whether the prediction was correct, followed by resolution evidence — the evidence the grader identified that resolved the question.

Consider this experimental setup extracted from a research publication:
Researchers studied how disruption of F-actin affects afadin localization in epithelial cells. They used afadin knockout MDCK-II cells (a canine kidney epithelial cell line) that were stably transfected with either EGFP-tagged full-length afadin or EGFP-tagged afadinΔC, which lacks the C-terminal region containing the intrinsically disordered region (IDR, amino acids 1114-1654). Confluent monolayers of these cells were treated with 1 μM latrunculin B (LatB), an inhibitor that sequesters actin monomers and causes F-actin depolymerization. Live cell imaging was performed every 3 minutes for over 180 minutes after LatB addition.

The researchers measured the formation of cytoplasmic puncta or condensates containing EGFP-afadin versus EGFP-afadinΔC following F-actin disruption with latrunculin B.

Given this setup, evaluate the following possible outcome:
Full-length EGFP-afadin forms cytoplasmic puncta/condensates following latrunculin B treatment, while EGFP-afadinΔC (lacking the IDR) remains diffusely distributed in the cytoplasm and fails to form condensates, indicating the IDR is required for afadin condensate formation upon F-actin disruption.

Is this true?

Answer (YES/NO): YES